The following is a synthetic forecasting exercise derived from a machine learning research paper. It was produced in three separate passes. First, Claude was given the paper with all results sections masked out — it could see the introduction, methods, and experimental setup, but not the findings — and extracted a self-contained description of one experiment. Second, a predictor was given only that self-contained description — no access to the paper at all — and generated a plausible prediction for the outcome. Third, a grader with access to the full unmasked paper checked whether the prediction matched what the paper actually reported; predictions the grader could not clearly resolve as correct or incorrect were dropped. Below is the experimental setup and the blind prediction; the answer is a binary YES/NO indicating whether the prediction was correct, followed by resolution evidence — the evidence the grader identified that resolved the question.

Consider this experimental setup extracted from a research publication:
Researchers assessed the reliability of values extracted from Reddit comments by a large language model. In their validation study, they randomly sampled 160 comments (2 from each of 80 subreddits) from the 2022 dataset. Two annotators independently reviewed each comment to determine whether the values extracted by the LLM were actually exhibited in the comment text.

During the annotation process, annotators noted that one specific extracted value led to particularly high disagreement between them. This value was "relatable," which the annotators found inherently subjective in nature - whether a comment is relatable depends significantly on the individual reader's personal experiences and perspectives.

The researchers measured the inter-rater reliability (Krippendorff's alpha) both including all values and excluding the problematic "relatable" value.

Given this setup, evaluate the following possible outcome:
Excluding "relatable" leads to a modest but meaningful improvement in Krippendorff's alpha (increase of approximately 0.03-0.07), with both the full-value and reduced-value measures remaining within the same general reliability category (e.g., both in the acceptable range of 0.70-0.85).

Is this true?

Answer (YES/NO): NO